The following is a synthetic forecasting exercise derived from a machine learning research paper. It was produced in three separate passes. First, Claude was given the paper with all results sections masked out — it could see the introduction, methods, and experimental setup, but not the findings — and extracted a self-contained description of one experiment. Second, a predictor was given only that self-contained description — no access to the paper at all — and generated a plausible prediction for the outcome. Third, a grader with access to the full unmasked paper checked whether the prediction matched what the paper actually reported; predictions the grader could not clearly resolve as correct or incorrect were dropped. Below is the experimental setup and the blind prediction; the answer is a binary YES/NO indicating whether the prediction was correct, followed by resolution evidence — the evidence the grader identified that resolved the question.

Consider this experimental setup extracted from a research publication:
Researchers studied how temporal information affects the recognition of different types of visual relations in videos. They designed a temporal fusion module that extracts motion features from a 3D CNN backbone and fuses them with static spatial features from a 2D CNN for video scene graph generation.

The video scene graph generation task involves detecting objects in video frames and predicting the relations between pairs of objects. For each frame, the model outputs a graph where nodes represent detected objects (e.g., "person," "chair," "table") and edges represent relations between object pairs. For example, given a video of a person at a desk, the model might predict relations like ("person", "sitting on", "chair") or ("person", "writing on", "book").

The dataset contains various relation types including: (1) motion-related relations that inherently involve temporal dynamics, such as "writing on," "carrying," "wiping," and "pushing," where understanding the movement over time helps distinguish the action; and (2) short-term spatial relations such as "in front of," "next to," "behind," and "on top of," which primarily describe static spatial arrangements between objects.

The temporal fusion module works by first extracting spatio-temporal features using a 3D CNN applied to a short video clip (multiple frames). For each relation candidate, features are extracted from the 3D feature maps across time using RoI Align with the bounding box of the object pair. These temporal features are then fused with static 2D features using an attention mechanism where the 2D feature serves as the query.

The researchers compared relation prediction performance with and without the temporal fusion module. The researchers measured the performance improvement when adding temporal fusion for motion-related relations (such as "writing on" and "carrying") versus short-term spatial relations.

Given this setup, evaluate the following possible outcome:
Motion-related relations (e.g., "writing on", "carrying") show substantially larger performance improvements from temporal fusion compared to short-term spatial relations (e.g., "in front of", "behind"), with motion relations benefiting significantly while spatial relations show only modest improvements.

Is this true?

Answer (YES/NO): NO